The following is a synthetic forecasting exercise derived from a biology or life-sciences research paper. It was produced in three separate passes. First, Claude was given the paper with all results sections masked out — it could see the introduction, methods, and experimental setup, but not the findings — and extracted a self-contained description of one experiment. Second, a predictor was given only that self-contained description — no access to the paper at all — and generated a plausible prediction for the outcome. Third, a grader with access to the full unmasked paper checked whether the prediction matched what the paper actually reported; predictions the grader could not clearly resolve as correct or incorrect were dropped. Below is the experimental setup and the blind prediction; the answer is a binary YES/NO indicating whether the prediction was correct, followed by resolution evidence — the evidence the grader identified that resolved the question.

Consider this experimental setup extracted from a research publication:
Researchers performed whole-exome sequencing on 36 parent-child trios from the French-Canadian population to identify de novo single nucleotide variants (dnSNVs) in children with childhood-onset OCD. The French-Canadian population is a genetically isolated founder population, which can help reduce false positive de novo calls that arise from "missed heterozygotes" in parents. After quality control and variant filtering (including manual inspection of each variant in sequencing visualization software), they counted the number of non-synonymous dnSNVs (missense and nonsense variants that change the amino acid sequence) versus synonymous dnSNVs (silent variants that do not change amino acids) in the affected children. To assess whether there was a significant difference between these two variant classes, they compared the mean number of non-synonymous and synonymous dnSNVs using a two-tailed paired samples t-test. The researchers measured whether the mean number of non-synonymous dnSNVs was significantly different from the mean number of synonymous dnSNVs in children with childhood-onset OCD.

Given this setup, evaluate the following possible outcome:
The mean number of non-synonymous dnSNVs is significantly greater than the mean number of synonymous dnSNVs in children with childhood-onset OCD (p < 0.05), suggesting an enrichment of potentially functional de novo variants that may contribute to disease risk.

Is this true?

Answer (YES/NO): NO